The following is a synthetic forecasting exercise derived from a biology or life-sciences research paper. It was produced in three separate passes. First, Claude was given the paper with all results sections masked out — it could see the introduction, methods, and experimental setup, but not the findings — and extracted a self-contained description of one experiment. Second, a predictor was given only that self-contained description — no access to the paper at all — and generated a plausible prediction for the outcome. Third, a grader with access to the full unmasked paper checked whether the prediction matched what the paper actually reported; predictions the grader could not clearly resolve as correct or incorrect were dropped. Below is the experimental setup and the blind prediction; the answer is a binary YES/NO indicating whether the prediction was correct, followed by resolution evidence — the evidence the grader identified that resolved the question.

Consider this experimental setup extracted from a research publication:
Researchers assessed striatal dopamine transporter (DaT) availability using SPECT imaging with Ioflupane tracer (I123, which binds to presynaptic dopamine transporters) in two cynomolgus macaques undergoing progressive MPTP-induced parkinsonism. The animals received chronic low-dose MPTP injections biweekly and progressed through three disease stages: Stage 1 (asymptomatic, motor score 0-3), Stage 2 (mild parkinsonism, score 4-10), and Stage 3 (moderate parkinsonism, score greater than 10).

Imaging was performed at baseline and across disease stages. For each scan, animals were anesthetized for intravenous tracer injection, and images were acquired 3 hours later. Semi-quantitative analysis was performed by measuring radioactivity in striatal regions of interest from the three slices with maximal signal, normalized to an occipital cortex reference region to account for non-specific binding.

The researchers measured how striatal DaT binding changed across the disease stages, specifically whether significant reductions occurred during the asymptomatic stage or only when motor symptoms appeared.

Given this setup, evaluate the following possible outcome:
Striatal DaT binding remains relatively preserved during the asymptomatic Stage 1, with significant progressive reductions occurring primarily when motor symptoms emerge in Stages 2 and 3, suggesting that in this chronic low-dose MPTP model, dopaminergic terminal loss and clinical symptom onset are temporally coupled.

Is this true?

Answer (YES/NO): NO